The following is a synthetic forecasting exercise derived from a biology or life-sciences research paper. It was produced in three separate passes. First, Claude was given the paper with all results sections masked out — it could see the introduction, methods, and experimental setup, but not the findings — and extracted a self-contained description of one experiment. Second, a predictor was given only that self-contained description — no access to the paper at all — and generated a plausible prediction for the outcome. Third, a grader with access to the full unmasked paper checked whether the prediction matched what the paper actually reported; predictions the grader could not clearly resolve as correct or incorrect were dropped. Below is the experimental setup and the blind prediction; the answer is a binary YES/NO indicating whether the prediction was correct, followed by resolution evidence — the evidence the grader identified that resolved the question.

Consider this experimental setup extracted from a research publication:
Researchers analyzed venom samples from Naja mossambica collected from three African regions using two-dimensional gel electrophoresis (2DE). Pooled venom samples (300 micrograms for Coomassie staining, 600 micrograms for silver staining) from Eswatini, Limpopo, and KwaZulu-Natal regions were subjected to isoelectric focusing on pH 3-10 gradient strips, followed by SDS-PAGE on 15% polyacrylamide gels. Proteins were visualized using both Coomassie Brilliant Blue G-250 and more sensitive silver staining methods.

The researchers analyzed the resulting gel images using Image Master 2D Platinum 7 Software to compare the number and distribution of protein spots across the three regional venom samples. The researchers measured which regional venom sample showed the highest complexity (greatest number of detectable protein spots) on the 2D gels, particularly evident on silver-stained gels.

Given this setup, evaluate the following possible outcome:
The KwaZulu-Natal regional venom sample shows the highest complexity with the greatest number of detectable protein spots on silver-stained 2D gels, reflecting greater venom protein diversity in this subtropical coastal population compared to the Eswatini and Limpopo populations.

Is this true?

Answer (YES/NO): YES